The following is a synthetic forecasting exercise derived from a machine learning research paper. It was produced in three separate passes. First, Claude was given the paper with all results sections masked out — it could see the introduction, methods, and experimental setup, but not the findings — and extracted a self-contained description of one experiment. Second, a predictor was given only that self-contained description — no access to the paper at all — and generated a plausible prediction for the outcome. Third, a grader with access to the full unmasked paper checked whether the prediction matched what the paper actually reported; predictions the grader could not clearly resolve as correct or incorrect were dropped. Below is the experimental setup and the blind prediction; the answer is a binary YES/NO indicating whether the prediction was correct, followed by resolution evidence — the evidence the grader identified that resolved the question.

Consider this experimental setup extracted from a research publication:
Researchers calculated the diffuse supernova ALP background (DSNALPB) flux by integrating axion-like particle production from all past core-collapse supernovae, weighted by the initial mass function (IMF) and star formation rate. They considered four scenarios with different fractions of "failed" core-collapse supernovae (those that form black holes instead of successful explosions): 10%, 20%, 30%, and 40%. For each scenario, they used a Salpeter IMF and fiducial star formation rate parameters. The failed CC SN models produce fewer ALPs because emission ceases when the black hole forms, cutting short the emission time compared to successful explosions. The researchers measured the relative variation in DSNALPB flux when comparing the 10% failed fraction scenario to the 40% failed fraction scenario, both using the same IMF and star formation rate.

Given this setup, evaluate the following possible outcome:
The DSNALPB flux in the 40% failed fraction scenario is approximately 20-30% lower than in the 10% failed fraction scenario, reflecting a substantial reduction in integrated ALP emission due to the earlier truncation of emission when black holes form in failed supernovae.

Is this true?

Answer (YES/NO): NO